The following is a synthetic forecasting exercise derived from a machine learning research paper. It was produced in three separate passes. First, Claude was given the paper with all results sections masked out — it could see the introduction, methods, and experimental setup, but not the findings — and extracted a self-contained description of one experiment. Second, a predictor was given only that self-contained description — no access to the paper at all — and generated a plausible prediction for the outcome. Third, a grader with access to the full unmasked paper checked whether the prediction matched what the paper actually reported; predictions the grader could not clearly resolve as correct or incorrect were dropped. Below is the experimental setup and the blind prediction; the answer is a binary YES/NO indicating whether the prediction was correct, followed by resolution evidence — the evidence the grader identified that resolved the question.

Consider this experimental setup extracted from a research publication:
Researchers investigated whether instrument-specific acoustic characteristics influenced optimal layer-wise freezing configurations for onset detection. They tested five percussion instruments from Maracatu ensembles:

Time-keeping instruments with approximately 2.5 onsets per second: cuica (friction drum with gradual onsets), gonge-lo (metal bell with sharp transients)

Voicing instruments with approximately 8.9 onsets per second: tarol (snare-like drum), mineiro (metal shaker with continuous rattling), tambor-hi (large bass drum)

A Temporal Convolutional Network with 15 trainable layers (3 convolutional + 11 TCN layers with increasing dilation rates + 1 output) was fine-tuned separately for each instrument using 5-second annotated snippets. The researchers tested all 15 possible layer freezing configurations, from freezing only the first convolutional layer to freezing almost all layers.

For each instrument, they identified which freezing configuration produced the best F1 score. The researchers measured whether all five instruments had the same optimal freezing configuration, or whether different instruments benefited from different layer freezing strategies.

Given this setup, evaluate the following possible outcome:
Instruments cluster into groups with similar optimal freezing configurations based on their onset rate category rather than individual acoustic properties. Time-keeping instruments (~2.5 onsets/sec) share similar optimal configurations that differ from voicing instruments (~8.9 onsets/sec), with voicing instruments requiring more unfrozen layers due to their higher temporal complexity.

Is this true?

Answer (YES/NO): NO